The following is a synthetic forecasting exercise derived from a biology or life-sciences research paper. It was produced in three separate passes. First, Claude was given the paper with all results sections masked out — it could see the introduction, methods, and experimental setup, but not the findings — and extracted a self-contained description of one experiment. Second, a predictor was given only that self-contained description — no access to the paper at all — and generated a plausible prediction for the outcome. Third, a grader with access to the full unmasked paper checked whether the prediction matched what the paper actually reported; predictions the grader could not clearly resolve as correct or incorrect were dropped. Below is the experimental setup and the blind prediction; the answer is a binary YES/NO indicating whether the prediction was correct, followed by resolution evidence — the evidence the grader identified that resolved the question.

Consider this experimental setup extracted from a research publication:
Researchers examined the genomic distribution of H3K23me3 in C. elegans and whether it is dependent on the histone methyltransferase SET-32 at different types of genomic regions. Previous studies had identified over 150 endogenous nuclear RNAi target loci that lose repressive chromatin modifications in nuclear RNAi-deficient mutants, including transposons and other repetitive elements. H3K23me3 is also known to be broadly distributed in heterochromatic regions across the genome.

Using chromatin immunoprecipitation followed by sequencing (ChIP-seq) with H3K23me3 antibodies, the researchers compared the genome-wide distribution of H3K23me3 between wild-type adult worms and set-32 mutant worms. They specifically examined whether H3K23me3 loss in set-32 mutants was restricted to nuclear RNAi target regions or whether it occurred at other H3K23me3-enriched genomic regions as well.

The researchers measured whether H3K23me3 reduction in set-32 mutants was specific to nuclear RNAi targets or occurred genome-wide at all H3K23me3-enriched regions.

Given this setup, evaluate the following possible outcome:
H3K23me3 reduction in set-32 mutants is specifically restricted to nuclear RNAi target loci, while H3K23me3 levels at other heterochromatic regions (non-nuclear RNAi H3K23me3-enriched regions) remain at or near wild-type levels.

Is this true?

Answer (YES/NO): YES